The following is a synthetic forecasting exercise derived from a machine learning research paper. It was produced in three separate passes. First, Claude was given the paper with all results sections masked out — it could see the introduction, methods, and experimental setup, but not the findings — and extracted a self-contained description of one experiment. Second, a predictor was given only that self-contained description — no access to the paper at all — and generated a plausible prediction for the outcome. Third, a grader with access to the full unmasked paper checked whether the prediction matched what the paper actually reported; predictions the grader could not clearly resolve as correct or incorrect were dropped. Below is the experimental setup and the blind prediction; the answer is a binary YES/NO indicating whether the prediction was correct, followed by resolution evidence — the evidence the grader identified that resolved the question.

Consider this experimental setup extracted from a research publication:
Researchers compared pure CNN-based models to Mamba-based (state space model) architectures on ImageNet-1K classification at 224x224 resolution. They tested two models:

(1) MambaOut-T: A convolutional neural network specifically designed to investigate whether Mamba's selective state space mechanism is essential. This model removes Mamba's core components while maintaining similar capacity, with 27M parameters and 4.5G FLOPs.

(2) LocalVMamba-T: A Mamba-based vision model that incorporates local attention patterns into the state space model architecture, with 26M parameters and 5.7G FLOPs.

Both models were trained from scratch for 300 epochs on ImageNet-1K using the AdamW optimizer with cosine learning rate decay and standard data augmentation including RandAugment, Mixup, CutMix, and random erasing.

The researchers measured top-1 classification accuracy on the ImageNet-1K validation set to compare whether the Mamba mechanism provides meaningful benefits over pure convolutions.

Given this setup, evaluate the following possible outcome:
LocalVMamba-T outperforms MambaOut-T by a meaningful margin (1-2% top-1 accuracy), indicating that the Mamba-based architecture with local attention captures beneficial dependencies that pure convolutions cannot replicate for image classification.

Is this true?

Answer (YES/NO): NO